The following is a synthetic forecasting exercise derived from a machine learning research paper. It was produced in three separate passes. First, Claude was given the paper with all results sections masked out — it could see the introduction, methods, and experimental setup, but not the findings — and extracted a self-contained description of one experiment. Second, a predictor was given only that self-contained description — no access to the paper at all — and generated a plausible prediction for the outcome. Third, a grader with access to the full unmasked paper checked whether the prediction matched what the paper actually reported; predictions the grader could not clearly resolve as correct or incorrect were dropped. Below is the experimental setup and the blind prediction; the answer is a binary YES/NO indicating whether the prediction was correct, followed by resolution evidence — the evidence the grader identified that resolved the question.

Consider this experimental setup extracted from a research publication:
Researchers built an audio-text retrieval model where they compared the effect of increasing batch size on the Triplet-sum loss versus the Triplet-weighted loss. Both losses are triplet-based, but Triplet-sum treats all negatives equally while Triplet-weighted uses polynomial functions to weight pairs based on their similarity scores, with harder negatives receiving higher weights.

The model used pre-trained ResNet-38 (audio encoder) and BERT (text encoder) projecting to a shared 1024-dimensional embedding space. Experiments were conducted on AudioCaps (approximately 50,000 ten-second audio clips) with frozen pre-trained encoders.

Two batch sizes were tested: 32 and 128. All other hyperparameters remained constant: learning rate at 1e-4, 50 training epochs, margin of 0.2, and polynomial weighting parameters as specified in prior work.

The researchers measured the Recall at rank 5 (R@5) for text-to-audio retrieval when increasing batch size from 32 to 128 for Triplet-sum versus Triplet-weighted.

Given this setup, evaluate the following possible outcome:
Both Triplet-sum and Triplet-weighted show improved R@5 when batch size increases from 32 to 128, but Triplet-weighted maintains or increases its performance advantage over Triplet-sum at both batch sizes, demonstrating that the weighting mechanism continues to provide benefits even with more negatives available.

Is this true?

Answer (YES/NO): NO